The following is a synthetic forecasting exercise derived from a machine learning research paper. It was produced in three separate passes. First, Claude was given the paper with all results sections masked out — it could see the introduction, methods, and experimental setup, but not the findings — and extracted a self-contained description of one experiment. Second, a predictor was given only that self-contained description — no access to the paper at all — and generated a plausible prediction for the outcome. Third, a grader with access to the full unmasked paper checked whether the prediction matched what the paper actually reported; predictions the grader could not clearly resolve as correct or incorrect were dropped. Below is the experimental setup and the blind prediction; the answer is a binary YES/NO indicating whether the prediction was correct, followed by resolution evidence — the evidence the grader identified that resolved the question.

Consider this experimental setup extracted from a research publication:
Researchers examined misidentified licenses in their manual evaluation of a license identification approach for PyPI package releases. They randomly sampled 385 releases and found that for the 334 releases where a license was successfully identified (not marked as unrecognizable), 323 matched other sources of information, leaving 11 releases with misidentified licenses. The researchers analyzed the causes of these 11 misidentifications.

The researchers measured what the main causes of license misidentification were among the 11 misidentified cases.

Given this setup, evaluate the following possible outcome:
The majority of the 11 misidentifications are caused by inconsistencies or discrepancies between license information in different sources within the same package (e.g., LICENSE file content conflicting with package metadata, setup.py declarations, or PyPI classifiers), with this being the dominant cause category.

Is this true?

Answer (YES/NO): NO